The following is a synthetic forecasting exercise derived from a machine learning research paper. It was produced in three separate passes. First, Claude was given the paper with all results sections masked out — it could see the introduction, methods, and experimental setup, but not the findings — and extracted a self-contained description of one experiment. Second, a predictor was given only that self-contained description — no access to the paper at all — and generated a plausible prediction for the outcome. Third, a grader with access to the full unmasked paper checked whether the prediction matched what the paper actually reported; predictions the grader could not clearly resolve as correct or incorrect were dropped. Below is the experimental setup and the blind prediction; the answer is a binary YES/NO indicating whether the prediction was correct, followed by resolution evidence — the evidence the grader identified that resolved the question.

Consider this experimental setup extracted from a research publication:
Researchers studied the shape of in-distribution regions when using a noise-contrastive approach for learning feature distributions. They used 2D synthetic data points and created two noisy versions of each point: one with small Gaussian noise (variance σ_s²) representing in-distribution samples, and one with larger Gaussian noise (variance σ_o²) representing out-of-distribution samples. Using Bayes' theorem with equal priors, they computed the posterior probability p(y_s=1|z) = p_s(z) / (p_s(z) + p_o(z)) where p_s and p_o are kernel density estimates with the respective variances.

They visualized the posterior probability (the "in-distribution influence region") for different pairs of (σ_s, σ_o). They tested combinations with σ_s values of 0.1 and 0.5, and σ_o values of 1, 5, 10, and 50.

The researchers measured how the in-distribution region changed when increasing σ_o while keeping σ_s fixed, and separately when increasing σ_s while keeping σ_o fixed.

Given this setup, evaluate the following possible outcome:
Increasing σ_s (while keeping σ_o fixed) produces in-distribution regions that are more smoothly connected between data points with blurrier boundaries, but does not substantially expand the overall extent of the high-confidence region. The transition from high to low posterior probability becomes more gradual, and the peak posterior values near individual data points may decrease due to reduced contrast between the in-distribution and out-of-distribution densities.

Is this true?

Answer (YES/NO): NO